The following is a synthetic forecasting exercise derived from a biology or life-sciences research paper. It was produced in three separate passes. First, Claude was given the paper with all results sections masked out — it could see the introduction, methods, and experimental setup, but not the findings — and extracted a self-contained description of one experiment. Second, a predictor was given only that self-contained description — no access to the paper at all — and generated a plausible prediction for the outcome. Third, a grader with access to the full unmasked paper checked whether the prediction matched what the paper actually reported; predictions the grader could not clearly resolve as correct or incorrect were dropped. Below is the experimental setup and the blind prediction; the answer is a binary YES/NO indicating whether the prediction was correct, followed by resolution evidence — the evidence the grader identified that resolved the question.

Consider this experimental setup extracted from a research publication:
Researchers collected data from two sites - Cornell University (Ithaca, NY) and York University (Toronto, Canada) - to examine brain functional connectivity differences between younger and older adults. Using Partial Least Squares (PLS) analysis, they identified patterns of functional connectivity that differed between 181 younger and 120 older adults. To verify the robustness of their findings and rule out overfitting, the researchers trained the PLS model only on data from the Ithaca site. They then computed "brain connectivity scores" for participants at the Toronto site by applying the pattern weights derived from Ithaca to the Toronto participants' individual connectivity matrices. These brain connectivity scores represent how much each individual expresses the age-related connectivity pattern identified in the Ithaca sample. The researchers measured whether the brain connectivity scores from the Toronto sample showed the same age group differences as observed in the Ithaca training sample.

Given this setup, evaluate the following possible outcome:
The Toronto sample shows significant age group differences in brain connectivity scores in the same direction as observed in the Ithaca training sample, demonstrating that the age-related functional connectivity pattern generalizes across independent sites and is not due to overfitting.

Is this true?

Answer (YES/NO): YES